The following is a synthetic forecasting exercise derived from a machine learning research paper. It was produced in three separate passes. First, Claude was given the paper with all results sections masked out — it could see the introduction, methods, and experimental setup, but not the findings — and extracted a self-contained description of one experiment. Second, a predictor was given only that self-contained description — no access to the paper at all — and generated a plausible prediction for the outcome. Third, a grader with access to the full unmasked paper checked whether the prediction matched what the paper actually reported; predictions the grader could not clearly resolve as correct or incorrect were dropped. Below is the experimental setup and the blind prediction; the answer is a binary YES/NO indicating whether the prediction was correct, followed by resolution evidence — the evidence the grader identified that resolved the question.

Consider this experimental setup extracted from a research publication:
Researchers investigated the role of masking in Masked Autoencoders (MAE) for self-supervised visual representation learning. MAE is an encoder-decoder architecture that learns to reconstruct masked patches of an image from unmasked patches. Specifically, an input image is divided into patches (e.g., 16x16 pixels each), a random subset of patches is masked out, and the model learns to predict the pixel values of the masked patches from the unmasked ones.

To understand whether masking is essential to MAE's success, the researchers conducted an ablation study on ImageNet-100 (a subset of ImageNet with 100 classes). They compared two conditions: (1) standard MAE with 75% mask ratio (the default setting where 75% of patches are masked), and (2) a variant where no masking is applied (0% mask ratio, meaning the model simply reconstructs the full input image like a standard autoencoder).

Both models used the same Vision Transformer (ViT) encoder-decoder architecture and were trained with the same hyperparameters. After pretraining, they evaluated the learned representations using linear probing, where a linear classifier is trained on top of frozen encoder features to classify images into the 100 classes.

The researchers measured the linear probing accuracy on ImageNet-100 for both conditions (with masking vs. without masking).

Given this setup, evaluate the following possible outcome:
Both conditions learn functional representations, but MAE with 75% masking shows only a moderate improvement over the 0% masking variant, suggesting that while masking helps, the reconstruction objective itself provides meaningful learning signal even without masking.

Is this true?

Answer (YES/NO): NO